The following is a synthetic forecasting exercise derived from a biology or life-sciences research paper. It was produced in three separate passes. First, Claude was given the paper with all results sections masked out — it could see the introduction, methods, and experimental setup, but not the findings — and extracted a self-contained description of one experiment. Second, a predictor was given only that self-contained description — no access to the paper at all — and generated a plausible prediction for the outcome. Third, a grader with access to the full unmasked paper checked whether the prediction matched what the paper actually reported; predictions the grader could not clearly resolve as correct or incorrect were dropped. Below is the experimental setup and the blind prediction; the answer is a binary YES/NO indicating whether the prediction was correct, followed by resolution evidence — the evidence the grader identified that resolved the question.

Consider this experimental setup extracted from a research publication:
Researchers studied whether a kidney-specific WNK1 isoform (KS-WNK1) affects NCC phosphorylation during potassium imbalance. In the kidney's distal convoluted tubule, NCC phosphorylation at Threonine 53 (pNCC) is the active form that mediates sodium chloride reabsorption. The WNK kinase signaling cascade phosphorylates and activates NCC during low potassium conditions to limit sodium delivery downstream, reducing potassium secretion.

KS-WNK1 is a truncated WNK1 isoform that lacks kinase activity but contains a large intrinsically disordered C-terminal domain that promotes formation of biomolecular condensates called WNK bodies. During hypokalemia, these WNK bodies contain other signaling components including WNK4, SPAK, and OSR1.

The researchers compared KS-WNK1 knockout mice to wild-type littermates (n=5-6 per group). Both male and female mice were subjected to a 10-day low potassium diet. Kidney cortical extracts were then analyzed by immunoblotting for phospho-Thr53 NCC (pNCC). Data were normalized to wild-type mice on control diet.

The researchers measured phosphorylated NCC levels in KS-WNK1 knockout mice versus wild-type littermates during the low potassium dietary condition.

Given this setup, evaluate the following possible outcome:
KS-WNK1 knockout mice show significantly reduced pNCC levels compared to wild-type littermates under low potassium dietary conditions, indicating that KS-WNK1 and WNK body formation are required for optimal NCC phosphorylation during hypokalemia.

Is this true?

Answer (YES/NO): YES